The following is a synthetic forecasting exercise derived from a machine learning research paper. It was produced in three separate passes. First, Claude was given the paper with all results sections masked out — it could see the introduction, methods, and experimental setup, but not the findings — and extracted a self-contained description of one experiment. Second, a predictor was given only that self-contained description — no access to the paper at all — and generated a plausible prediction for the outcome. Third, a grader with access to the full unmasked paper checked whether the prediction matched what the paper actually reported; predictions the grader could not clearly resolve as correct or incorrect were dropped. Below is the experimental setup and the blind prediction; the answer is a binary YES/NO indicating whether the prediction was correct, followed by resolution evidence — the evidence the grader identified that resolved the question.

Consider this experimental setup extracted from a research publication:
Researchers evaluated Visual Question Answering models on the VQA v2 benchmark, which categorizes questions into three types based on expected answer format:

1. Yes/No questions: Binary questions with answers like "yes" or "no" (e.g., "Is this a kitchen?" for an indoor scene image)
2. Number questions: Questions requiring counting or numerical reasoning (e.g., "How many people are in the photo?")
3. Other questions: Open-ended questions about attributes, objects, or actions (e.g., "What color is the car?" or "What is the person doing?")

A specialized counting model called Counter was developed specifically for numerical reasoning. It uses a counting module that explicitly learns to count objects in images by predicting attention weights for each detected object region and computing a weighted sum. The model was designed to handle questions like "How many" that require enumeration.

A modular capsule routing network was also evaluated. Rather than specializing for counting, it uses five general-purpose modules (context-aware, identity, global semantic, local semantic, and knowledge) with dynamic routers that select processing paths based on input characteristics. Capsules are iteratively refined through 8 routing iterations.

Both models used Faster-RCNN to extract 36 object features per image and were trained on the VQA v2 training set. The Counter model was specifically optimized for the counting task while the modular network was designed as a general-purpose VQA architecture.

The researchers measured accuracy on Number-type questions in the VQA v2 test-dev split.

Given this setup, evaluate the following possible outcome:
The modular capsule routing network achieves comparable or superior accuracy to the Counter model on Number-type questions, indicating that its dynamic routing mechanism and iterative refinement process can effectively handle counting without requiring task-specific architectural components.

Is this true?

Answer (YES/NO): YES